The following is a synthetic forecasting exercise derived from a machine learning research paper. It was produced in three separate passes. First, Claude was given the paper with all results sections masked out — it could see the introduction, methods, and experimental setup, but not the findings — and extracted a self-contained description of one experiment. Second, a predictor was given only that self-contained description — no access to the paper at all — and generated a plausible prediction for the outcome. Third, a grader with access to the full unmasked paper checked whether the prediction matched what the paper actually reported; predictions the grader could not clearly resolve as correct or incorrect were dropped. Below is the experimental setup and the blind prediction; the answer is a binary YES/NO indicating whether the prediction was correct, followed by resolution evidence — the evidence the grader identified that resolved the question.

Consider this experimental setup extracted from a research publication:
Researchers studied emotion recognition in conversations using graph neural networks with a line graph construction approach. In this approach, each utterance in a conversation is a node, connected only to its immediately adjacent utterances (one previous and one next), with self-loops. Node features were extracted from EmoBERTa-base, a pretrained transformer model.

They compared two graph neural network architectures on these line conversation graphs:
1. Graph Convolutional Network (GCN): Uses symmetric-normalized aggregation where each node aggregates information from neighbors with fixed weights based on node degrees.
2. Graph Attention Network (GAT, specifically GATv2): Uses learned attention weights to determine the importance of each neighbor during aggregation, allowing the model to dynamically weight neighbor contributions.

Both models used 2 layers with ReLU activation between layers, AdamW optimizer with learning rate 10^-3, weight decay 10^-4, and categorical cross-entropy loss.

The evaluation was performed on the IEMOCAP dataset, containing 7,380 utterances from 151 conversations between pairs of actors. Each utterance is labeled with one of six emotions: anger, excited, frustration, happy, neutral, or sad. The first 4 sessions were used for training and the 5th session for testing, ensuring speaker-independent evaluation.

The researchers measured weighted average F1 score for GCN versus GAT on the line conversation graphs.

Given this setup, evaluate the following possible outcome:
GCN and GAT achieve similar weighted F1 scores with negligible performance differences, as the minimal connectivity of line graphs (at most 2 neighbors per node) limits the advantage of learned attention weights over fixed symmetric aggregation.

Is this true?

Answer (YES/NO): NO